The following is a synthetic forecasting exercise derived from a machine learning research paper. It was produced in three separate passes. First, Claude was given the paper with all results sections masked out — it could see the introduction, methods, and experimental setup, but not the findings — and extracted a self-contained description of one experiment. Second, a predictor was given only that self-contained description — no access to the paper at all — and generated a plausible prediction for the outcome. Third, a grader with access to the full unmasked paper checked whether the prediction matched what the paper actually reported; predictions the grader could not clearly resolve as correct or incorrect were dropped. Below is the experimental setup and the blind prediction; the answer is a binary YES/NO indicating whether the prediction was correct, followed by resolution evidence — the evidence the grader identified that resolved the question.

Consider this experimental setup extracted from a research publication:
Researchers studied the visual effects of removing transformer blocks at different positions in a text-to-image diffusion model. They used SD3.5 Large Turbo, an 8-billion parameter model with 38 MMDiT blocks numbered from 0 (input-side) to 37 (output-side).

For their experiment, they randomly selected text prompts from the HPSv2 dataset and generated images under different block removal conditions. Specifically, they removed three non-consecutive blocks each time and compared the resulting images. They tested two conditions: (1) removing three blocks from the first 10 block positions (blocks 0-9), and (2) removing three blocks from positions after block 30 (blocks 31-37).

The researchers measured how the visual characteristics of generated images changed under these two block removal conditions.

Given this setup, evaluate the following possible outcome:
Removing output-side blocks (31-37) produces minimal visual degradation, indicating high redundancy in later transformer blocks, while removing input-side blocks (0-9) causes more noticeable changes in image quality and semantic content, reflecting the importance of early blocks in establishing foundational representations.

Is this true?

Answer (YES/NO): NO